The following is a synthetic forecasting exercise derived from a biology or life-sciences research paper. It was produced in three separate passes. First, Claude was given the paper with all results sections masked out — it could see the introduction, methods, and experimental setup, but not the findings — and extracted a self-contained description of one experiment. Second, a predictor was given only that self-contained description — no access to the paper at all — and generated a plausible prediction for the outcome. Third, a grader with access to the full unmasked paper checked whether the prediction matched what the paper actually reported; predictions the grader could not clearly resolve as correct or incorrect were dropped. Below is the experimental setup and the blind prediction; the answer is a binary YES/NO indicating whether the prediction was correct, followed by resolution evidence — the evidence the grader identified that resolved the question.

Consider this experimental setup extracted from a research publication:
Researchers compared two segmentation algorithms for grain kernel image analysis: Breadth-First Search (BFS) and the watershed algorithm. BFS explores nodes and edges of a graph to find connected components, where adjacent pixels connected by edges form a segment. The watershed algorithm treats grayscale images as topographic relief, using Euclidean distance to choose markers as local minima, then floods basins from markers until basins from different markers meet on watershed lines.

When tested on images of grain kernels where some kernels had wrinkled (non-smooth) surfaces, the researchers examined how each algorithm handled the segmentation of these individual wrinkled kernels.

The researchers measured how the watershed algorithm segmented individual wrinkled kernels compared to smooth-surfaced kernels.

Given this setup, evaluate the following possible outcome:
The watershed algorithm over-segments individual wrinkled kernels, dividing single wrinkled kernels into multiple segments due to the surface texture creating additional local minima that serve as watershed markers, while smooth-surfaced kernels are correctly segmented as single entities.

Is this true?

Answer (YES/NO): YES